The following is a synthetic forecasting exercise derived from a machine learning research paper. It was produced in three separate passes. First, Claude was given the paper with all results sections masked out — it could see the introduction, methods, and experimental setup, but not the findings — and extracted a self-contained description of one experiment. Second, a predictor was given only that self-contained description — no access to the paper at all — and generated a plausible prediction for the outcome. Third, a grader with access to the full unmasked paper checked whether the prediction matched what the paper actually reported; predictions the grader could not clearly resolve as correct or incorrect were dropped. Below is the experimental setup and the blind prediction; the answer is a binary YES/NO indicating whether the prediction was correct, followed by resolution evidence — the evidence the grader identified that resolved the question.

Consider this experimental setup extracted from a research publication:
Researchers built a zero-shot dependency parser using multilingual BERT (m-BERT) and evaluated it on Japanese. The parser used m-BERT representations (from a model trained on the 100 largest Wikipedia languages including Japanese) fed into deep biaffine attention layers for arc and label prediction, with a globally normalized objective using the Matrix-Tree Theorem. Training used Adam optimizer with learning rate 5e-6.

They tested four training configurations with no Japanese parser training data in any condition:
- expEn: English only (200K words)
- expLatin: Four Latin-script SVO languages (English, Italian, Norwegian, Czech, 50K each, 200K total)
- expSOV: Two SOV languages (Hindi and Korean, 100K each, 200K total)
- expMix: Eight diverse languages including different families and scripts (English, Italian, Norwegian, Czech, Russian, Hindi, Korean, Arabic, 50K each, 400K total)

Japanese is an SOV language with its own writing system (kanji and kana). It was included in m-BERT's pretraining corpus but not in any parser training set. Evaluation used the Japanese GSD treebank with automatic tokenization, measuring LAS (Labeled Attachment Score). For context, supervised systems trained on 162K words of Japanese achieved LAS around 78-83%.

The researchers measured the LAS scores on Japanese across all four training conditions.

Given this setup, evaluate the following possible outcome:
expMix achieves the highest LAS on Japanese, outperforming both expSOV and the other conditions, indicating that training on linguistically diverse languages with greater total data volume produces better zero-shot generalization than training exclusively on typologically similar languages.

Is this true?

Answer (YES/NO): YES